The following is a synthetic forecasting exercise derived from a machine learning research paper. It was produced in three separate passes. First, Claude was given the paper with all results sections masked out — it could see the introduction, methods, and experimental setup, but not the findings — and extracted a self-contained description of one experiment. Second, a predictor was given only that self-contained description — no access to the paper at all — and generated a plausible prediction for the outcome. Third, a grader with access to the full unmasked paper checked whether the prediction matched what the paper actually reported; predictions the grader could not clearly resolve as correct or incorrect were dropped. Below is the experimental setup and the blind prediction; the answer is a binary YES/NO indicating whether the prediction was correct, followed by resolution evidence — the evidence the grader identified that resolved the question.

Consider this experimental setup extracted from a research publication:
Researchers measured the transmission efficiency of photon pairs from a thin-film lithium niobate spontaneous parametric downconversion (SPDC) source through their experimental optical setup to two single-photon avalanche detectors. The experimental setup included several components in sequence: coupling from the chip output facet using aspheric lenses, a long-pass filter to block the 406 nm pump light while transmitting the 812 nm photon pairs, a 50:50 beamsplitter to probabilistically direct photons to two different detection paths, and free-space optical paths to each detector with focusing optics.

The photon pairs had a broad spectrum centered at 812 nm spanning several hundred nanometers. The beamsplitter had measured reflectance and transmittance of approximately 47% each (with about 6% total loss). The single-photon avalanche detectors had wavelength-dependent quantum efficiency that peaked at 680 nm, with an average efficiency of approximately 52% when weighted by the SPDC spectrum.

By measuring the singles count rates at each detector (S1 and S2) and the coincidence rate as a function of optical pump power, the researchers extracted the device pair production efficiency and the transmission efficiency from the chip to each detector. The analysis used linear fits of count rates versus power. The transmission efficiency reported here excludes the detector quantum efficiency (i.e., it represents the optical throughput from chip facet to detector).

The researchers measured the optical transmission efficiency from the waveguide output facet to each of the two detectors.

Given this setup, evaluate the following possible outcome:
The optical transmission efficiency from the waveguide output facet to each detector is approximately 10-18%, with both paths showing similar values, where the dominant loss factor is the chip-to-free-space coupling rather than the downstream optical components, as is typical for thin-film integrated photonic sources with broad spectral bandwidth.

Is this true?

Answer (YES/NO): YES